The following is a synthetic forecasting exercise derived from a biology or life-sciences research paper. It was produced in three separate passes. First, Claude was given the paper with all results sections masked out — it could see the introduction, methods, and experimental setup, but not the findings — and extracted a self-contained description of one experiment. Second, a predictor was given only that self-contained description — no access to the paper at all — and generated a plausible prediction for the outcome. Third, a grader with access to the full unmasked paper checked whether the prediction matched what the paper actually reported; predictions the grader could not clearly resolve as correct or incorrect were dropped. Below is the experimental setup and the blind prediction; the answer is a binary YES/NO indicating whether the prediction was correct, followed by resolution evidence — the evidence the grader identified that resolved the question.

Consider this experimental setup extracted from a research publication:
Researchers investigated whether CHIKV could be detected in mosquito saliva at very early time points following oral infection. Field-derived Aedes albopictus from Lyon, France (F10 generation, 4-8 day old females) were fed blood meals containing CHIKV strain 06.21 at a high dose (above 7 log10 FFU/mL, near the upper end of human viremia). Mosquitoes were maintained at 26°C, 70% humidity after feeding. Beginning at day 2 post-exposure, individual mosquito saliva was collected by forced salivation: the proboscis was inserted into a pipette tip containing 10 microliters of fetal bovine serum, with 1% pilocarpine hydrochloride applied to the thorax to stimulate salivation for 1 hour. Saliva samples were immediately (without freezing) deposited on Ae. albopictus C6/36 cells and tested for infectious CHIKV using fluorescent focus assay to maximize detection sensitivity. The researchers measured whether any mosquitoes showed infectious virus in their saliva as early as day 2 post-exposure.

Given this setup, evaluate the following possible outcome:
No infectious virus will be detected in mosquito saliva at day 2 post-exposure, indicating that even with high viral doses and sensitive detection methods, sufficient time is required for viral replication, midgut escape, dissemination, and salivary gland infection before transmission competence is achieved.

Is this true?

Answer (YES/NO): NO